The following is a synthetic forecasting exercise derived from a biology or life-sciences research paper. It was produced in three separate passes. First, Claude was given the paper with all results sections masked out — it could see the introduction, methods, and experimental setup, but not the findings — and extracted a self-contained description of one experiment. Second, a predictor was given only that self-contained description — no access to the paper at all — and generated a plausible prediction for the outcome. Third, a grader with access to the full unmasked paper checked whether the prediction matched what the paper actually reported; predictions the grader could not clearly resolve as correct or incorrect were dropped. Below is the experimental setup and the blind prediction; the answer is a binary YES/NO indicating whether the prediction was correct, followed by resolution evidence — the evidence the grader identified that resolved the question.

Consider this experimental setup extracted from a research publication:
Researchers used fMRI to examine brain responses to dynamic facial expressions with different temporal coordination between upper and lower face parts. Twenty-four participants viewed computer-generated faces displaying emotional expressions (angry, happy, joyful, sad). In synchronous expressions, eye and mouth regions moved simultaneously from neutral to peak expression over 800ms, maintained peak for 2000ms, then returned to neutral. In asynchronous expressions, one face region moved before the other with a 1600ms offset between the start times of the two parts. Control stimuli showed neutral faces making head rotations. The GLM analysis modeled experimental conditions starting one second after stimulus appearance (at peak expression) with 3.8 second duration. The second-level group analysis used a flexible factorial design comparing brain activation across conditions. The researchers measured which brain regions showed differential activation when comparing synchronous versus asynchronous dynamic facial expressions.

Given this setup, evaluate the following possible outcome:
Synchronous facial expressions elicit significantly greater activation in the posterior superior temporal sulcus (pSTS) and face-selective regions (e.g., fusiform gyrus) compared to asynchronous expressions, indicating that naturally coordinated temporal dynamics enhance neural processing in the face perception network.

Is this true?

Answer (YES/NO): NO